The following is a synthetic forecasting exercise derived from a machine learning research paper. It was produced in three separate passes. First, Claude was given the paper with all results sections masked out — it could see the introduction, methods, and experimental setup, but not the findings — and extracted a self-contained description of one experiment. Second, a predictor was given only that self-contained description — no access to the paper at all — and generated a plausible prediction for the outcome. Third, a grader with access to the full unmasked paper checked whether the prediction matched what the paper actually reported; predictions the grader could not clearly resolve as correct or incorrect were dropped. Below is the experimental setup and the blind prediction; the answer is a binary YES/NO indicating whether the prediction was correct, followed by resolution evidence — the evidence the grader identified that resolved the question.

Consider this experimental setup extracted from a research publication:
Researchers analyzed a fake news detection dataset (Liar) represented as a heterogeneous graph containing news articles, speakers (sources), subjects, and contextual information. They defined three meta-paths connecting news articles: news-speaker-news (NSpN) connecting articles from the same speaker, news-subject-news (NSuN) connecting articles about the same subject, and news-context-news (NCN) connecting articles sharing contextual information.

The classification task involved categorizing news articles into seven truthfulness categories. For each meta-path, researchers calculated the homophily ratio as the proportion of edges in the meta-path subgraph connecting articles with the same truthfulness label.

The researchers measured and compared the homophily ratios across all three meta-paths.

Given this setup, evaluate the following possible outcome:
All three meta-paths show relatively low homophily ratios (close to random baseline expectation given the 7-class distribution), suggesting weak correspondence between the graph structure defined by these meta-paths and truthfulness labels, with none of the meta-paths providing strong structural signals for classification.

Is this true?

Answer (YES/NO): YES